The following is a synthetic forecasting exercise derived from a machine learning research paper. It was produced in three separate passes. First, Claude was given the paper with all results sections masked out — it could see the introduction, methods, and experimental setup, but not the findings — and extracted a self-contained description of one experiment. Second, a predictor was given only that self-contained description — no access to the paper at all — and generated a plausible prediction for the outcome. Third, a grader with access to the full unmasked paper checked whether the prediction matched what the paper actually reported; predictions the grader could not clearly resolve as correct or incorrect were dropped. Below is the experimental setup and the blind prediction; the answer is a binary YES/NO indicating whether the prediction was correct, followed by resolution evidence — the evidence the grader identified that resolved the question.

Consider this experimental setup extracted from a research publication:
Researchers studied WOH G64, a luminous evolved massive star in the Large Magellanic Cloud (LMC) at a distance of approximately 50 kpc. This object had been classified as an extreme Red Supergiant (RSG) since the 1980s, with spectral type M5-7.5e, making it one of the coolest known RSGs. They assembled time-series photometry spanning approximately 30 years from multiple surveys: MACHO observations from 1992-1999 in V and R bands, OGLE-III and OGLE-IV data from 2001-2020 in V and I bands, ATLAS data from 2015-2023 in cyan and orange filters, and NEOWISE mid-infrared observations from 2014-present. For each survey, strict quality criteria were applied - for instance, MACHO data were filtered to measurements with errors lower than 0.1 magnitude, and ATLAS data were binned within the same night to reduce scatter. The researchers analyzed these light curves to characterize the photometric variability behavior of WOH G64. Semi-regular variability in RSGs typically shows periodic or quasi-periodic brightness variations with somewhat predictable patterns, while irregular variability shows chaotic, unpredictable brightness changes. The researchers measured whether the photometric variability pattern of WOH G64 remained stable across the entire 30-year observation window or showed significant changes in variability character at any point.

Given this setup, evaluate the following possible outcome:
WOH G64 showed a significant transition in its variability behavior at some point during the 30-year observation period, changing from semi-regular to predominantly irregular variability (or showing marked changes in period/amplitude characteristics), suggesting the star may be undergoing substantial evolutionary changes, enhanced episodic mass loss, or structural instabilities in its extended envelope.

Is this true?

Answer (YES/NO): YES